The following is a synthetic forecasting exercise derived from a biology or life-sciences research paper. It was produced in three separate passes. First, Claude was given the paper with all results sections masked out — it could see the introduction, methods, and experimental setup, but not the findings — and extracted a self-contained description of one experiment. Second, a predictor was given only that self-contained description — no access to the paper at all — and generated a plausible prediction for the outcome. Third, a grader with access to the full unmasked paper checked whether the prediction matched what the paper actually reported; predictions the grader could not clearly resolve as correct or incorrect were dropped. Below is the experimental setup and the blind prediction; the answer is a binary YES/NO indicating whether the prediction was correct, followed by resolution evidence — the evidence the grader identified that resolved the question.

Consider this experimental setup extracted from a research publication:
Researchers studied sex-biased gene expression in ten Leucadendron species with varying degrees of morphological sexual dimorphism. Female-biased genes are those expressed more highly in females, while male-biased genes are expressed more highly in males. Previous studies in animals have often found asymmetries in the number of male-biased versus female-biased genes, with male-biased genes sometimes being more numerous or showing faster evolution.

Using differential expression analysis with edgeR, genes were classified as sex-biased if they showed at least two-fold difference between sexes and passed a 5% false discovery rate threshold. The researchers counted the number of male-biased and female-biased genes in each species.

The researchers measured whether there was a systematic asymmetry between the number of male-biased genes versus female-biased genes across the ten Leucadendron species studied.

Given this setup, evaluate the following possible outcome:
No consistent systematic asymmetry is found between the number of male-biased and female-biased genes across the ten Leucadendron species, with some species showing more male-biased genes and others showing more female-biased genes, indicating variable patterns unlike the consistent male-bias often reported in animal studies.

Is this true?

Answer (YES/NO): YES